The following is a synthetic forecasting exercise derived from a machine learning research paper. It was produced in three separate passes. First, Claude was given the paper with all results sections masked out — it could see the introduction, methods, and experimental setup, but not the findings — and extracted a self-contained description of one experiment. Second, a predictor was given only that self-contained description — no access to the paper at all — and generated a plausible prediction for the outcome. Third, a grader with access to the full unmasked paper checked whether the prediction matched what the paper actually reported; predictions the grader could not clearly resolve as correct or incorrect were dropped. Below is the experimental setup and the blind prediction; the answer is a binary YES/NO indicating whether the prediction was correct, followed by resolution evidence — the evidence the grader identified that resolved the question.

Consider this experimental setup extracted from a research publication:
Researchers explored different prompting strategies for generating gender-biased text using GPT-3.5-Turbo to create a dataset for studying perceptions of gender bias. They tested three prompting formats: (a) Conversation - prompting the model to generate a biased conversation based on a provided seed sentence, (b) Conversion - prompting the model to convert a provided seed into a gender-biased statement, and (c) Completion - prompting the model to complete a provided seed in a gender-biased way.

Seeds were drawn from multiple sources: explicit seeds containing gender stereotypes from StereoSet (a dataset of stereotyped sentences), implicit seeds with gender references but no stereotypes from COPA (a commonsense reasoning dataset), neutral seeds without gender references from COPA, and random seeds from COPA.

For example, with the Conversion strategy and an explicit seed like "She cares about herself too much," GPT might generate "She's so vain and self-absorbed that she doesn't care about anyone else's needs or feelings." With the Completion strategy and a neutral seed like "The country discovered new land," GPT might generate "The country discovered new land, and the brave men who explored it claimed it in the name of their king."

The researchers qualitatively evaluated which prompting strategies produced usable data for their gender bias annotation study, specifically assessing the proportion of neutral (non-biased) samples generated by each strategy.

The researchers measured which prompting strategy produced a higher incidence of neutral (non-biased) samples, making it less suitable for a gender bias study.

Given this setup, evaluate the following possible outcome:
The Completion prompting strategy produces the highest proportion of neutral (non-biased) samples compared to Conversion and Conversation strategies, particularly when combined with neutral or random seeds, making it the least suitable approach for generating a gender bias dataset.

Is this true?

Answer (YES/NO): NO